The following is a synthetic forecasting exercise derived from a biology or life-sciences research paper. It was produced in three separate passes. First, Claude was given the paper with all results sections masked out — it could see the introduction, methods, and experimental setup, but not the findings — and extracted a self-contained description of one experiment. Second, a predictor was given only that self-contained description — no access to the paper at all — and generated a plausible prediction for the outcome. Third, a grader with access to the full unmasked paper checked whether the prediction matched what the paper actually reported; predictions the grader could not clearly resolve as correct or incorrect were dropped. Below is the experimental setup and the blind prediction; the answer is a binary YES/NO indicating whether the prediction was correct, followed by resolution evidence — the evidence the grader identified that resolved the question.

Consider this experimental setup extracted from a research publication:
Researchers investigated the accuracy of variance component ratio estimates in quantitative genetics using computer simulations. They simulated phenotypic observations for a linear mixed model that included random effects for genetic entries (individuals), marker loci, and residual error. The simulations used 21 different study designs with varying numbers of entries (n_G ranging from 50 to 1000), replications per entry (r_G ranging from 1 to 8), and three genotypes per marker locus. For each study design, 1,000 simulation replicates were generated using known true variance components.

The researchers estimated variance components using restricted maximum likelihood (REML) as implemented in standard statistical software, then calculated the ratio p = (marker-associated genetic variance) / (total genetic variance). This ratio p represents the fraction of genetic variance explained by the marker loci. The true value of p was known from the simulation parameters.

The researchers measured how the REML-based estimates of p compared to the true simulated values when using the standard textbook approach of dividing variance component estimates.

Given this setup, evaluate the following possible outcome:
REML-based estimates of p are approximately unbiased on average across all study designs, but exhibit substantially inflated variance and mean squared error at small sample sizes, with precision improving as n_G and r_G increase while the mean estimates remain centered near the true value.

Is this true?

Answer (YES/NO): NO